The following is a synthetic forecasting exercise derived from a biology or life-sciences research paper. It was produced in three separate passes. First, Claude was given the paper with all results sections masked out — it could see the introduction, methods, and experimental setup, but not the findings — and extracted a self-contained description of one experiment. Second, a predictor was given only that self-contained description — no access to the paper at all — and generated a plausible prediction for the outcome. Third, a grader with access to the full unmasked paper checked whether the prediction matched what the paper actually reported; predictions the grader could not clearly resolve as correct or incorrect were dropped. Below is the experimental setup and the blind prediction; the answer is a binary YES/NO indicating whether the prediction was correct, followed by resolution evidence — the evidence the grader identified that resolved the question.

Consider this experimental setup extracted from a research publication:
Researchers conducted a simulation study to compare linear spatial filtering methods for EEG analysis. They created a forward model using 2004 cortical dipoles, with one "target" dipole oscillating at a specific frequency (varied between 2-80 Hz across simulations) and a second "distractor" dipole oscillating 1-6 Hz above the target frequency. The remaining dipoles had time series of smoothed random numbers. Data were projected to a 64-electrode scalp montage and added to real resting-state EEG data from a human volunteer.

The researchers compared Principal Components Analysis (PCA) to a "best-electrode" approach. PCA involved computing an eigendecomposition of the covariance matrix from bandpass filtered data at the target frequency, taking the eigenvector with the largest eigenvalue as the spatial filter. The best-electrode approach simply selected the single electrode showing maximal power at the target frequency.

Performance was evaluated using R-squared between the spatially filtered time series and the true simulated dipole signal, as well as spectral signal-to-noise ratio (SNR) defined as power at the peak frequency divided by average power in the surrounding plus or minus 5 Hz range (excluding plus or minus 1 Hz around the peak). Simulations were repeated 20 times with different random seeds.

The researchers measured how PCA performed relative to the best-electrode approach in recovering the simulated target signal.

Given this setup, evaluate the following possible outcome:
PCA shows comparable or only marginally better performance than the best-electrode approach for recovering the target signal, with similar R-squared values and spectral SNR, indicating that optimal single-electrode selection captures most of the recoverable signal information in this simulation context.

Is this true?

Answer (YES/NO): NO